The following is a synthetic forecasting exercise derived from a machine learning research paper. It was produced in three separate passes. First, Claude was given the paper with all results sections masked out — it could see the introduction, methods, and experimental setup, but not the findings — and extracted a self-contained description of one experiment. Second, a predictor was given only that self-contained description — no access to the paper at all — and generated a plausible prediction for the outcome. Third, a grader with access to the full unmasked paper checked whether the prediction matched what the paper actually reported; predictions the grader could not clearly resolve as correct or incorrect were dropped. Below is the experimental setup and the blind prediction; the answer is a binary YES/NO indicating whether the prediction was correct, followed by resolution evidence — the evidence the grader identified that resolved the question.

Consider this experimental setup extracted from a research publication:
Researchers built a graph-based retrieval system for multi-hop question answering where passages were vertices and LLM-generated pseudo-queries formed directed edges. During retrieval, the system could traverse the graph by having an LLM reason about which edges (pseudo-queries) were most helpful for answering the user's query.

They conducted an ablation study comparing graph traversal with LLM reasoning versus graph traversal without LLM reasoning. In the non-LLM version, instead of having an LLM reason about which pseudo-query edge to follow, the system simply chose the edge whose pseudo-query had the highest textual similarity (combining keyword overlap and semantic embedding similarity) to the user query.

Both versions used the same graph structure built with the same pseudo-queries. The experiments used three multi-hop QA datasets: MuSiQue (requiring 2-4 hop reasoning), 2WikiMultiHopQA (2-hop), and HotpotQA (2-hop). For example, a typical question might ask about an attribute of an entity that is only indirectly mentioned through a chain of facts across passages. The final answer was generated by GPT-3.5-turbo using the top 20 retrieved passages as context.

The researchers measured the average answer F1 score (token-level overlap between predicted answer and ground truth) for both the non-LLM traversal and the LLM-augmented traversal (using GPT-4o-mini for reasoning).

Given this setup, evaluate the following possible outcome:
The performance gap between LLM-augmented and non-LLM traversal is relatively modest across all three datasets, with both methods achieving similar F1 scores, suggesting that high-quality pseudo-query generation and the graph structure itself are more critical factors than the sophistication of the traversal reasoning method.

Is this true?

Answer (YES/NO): NO